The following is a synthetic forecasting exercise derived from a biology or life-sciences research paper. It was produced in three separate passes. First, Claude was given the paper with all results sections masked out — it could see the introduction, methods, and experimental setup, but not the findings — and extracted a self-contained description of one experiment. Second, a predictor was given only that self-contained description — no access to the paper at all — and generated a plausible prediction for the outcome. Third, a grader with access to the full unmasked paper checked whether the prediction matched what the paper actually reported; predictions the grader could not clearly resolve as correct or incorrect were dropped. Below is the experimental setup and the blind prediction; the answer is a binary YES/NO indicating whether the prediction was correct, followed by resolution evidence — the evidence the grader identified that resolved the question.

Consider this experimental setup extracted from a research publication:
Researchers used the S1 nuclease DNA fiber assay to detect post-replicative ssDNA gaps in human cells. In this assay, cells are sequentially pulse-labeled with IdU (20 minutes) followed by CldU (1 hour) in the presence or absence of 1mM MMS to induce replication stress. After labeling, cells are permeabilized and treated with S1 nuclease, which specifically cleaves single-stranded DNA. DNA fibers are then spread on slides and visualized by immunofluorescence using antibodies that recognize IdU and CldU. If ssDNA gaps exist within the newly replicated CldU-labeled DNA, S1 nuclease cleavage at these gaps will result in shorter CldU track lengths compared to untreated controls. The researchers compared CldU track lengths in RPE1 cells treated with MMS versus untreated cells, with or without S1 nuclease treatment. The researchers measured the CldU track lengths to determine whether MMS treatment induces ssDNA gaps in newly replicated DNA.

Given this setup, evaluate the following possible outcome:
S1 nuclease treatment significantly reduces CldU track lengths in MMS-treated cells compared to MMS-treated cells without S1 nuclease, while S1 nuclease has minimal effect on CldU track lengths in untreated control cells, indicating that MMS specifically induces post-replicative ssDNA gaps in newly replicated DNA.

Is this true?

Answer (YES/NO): YES